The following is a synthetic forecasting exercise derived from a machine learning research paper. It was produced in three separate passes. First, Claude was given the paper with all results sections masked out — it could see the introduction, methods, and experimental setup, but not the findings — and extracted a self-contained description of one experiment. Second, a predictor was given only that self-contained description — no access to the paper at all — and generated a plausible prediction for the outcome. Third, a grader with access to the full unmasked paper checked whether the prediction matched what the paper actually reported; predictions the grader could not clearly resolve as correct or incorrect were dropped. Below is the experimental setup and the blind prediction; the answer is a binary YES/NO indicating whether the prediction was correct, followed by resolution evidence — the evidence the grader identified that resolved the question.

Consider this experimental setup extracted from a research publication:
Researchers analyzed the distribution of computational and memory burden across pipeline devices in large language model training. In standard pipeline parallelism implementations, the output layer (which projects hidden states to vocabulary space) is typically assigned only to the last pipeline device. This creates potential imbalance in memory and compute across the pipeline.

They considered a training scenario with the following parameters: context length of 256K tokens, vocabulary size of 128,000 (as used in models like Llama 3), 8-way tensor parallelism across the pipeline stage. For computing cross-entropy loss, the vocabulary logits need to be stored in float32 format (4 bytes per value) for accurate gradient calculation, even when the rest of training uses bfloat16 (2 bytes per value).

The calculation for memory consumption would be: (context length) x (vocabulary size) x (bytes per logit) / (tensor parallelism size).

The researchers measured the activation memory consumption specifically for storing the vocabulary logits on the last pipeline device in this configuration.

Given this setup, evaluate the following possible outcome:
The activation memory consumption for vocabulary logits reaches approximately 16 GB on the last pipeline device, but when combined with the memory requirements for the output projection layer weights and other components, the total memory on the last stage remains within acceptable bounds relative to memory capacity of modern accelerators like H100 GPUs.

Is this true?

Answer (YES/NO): NO